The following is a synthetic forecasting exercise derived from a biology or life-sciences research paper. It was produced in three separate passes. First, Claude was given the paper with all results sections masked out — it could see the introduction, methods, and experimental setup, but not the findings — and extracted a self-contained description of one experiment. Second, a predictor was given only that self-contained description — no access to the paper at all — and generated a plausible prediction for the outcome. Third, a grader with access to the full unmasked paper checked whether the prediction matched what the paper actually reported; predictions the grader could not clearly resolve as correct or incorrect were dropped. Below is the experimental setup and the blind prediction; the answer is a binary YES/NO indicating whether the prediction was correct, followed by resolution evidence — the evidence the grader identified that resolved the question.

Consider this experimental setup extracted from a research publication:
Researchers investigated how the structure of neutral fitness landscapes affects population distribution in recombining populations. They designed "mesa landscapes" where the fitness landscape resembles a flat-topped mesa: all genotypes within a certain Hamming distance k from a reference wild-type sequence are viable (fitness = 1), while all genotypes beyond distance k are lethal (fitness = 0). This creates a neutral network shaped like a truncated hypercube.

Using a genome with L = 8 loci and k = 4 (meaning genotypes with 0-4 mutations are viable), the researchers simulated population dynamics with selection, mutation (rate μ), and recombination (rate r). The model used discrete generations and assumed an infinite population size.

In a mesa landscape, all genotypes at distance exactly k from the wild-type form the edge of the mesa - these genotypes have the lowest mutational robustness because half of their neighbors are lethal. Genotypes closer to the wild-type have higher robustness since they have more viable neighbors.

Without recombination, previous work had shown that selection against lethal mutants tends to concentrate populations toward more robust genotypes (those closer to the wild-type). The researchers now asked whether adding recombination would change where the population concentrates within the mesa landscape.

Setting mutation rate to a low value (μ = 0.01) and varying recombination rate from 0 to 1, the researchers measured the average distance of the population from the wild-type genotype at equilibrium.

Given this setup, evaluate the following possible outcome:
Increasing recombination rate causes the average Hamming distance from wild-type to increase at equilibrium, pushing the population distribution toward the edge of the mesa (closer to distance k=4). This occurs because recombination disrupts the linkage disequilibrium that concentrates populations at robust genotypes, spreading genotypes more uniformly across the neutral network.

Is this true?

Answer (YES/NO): NO